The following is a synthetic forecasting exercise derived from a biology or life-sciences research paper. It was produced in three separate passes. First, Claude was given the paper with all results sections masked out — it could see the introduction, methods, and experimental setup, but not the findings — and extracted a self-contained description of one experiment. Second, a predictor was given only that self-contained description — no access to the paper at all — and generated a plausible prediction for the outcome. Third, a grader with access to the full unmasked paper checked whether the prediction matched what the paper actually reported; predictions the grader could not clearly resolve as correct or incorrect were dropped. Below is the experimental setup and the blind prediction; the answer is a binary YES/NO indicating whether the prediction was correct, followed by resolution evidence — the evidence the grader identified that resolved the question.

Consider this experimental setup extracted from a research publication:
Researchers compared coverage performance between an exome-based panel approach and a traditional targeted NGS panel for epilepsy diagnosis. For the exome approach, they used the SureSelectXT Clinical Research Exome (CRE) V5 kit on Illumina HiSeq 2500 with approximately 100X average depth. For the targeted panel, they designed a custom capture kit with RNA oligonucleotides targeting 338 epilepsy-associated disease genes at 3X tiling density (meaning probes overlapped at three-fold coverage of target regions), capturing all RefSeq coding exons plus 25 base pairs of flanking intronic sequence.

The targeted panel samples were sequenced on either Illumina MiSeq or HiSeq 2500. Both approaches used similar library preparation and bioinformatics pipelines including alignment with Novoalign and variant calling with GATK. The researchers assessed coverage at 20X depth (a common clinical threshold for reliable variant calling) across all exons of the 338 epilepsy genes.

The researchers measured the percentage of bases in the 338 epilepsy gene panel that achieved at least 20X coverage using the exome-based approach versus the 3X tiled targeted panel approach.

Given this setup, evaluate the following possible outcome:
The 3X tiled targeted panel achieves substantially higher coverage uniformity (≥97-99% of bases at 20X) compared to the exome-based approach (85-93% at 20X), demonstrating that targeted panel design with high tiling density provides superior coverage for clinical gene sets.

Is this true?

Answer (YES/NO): NO